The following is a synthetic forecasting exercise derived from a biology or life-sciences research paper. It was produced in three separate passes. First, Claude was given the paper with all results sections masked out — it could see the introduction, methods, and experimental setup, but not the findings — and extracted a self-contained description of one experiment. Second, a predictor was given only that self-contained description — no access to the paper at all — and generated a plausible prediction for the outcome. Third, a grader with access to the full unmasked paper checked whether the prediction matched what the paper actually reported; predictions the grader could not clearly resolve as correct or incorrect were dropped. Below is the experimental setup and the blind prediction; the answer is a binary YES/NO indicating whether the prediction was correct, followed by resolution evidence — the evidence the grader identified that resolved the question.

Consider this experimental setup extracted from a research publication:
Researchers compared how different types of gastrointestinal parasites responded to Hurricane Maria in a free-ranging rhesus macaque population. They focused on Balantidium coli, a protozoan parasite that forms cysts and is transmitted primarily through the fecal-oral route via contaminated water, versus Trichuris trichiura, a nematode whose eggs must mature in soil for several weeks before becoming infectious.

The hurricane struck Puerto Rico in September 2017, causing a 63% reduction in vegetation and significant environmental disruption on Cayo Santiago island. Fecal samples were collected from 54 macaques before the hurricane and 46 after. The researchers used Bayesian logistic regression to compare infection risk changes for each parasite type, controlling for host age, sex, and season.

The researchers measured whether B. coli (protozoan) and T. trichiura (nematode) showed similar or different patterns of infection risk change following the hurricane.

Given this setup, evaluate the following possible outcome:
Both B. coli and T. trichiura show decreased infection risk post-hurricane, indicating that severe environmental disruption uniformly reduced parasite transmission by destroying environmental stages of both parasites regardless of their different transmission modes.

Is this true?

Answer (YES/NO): NO